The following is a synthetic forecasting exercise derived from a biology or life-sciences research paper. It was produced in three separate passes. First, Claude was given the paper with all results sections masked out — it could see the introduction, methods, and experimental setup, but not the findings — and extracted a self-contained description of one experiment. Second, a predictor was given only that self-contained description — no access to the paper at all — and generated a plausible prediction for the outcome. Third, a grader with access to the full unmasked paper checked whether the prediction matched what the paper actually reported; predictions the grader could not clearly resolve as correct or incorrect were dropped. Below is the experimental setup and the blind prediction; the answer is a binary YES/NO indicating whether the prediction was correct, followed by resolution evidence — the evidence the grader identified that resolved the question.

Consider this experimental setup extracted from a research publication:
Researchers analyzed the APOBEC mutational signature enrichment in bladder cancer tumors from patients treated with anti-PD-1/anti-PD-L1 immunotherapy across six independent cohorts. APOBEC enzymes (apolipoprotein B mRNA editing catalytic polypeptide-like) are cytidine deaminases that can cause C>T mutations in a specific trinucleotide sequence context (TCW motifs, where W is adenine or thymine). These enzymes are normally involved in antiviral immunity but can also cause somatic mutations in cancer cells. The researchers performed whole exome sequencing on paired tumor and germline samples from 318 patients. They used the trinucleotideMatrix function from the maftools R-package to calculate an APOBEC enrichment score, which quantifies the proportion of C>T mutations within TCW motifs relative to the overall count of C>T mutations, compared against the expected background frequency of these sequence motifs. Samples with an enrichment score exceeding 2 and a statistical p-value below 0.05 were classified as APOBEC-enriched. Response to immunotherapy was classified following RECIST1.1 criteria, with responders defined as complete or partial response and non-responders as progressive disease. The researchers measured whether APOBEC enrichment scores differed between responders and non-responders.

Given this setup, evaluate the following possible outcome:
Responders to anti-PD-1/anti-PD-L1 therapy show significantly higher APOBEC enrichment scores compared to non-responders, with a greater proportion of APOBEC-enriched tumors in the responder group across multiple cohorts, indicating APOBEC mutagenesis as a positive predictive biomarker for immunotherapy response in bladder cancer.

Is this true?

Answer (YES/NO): YES